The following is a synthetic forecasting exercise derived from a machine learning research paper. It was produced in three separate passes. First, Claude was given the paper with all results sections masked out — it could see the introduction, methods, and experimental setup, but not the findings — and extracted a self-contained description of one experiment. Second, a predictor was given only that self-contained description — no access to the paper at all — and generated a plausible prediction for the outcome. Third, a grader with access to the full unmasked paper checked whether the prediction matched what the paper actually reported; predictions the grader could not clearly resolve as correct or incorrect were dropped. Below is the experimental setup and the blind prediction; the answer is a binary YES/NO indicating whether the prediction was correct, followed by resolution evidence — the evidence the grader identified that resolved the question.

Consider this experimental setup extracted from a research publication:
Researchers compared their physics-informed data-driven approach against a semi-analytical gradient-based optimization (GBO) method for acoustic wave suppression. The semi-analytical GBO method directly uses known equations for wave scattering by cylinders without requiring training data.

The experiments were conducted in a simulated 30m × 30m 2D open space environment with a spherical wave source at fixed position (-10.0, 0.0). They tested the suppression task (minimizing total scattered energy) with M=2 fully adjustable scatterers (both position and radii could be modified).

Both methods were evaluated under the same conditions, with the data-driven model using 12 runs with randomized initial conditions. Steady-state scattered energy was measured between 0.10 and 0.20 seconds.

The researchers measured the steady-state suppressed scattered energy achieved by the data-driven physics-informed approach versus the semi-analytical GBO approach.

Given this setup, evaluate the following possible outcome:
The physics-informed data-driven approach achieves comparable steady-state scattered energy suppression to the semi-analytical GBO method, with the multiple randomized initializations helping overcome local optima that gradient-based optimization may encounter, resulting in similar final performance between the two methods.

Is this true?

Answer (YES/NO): YES